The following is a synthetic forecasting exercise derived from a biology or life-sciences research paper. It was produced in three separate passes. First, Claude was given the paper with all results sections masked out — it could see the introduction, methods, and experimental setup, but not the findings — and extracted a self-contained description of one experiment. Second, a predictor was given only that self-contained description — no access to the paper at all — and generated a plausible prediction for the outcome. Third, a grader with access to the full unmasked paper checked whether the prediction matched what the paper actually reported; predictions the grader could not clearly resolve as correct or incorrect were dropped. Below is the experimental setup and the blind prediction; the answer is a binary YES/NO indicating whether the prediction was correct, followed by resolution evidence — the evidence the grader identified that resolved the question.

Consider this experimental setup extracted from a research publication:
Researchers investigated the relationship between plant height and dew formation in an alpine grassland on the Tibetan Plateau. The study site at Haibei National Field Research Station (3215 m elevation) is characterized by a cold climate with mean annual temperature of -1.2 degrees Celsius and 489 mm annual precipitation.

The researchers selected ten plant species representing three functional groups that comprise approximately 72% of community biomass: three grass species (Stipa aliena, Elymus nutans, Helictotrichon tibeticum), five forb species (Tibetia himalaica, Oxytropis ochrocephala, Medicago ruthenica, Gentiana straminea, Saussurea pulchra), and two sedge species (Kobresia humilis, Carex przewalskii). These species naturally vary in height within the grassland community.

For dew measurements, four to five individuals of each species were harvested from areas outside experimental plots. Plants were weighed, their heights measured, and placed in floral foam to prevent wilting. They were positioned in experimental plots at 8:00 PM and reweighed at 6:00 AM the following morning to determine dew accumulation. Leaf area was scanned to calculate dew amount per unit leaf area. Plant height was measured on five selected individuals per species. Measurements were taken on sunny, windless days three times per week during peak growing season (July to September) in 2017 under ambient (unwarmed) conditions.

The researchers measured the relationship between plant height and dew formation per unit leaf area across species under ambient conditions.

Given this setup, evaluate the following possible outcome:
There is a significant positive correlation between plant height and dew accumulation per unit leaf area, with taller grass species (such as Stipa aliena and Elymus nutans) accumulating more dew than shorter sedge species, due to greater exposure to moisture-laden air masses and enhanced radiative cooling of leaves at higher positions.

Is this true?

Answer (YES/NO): YES